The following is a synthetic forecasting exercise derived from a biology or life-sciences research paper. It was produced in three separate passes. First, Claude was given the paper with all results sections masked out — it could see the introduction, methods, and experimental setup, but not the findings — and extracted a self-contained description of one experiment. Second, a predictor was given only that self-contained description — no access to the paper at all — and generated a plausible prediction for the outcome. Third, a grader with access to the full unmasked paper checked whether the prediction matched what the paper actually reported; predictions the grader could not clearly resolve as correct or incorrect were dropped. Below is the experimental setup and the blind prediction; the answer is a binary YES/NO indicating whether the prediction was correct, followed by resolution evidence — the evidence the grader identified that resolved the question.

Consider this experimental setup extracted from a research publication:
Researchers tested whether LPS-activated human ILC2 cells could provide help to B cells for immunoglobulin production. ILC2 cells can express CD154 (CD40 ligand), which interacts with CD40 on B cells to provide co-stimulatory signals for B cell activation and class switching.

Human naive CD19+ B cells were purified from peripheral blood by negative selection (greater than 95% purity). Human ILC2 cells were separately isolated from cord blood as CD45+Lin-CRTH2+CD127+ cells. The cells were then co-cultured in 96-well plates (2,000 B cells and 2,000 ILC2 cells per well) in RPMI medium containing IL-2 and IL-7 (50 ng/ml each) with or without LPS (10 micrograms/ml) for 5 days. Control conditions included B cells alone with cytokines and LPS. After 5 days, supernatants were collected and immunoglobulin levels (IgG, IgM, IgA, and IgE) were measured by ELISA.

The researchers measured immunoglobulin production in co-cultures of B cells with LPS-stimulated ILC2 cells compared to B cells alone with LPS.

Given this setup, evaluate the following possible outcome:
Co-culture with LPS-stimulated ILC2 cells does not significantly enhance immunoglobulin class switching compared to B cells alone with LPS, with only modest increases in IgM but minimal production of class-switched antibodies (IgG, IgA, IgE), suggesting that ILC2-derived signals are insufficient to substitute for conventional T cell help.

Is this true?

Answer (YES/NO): NO